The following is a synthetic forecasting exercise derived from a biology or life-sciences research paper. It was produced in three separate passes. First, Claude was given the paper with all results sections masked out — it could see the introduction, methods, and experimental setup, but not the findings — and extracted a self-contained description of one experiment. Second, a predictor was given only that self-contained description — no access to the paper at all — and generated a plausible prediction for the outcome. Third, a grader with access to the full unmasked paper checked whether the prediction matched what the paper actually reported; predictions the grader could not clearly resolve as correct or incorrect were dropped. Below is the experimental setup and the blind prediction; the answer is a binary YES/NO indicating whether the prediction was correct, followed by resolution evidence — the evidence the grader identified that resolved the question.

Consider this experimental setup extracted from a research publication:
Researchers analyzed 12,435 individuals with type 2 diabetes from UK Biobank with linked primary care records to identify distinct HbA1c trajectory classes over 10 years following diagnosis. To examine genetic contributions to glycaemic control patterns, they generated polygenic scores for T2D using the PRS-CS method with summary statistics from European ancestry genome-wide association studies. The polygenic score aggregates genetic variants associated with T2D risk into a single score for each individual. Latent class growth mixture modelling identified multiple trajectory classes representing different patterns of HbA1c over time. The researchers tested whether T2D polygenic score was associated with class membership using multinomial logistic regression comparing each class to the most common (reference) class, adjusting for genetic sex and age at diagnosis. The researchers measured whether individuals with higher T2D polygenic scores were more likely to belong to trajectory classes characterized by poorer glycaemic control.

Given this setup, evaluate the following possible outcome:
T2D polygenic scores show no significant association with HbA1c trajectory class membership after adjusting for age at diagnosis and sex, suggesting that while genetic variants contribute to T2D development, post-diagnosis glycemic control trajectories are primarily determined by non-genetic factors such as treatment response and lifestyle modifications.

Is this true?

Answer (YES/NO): NO